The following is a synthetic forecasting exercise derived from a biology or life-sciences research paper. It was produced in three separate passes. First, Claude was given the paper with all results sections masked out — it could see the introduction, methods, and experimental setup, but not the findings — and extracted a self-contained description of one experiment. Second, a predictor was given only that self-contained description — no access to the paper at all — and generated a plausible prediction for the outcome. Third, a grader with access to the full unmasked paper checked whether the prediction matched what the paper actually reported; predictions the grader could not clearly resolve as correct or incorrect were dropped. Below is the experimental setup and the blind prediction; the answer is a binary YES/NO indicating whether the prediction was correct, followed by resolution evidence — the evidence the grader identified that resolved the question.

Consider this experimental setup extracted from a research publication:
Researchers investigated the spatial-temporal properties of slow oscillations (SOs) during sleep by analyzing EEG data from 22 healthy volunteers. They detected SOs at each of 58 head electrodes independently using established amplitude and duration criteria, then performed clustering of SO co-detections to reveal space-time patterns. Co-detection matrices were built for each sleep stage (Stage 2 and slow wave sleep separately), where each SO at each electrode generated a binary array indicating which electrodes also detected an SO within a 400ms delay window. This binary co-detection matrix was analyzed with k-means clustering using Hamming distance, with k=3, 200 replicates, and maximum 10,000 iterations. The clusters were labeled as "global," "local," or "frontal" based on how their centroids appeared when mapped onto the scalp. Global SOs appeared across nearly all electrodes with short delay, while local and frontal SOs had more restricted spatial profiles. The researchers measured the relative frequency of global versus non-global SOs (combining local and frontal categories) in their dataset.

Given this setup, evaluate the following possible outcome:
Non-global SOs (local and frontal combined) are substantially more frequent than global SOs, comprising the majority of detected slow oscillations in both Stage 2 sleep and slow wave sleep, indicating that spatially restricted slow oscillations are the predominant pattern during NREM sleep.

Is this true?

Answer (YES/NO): YES